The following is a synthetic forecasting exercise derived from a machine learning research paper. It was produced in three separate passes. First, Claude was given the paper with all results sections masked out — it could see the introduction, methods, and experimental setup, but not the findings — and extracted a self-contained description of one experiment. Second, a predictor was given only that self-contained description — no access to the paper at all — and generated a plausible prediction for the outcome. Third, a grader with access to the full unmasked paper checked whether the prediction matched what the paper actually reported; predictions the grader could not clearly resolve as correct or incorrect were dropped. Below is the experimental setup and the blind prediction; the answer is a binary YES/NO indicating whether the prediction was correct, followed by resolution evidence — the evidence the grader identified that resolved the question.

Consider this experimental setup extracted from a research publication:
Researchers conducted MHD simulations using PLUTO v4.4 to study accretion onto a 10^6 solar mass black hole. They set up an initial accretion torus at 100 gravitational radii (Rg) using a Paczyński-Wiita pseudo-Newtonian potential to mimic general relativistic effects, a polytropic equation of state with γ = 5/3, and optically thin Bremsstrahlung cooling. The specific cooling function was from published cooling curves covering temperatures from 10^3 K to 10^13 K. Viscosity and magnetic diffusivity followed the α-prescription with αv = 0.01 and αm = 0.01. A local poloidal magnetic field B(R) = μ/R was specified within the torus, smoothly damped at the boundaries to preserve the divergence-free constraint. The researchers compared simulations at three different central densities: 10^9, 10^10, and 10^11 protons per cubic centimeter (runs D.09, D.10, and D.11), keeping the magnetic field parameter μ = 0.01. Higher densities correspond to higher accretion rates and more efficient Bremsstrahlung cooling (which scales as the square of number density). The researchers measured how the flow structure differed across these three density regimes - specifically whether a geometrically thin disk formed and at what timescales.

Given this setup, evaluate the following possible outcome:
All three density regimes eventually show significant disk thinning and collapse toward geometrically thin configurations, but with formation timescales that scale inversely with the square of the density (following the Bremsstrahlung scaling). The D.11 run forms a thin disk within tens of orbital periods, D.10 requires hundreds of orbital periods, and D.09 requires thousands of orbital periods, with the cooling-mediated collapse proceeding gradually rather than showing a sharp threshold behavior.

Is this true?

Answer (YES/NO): NO